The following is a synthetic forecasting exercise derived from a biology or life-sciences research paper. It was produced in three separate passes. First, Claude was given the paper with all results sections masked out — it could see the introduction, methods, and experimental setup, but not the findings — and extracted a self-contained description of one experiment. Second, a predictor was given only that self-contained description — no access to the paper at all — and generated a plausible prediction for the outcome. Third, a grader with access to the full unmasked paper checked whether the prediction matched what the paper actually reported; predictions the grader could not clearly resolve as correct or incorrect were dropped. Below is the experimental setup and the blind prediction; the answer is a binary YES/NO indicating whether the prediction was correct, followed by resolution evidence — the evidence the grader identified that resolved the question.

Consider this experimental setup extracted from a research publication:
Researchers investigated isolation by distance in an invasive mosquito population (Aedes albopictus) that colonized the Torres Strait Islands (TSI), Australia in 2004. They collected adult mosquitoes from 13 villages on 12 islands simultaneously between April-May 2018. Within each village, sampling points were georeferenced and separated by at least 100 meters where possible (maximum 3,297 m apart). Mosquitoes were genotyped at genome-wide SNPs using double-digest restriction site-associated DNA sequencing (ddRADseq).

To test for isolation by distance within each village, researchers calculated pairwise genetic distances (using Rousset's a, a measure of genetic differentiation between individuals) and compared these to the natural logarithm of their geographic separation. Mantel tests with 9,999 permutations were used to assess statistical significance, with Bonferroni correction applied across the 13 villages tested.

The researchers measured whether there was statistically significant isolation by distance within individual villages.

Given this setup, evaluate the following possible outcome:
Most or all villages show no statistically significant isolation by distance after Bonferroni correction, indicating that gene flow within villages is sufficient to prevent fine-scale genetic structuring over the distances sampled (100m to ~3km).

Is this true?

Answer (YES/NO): YES